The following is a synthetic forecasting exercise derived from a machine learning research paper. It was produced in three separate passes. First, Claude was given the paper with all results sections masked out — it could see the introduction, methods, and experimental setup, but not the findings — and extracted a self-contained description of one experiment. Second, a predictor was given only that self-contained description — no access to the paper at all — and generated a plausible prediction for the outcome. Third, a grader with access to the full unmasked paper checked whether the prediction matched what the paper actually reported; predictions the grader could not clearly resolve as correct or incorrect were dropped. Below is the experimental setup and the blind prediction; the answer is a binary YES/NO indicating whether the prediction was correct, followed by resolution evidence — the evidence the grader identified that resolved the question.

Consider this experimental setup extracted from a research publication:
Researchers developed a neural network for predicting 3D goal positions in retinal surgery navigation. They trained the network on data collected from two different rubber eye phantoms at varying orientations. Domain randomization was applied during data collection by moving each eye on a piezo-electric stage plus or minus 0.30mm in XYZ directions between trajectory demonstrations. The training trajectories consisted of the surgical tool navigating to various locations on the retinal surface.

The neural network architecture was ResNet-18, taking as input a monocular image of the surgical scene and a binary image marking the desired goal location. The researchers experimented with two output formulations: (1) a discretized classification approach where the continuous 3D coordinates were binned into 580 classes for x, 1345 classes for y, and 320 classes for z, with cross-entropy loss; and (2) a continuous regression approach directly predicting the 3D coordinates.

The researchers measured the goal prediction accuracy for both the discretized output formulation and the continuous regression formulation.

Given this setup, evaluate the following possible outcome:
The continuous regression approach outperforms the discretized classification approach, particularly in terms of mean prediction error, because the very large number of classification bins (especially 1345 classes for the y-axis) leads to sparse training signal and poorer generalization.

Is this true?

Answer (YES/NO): NO